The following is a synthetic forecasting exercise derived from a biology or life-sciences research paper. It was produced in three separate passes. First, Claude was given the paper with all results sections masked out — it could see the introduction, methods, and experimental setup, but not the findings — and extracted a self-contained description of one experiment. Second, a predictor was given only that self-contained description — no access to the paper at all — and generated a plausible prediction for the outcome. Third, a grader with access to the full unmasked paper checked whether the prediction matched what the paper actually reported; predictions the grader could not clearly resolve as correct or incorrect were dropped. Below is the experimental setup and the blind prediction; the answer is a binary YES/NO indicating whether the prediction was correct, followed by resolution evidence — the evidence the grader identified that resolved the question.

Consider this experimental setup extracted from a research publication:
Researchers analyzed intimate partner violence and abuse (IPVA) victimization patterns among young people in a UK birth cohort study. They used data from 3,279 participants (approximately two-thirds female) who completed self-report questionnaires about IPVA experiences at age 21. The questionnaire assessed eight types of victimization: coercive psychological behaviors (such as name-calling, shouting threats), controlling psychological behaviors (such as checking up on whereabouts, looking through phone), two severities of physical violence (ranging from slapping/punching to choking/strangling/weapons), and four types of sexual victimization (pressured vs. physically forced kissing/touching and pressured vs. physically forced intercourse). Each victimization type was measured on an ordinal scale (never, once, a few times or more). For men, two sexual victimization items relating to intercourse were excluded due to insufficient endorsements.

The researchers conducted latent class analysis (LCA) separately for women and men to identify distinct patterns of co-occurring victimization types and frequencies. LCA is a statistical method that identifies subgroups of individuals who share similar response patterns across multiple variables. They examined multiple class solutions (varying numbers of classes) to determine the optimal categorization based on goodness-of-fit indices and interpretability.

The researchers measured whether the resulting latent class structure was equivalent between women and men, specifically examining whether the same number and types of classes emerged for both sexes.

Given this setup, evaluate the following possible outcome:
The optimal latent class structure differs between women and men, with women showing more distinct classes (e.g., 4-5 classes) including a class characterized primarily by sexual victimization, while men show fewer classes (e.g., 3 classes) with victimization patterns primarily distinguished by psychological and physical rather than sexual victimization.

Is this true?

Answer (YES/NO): YES